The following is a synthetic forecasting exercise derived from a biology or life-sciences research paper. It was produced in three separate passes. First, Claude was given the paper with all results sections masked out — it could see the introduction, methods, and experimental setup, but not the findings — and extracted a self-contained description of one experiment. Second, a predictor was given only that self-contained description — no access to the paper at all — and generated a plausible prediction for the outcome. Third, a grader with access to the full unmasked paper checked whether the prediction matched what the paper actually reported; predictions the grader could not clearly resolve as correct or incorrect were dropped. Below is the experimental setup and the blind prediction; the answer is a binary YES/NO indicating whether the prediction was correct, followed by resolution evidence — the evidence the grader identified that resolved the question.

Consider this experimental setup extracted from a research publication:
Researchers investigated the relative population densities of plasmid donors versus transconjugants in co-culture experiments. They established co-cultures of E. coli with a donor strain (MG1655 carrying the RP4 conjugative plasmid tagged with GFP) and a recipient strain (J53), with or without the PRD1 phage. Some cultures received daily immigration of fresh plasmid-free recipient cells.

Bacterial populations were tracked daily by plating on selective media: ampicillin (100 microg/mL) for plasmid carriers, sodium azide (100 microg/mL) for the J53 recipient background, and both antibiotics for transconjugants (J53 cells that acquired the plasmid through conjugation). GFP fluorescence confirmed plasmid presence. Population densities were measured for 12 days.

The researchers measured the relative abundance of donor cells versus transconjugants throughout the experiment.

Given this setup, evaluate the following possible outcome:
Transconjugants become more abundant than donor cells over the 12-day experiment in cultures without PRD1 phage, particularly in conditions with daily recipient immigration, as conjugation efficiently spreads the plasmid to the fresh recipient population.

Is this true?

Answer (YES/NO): NO